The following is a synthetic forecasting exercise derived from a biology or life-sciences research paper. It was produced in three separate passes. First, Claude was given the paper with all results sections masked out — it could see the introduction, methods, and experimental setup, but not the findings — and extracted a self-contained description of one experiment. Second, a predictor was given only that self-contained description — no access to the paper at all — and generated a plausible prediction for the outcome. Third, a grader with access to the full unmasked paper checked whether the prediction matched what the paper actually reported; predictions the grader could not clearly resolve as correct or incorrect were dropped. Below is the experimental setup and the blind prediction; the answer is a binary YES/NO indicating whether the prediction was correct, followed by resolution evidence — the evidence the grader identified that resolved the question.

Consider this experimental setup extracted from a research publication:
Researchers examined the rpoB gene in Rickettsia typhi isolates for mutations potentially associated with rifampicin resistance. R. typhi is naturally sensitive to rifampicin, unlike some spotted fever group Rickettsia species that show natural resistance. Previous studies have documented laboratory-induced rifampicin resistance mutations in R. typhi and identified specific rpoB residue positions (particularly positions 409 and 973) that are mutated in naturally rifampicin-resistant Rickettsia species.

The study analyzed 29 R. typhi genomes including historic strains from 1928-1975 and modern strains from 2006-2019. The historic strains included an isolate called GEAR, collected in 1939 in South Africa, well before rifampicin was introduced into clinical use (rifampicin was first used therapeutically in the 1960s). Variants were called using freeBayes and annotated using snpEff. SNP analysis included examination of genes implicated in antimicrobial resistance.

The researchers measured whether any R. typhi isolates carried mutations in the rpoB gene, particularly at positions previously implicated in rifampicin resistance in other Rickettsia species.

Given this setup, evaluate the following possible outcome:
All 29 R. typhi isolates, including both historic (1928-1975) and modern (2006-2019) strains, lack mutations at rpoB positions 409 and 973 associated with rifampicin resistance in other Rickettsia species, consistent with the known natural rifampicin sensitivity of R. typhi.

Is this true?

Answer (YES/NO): YES